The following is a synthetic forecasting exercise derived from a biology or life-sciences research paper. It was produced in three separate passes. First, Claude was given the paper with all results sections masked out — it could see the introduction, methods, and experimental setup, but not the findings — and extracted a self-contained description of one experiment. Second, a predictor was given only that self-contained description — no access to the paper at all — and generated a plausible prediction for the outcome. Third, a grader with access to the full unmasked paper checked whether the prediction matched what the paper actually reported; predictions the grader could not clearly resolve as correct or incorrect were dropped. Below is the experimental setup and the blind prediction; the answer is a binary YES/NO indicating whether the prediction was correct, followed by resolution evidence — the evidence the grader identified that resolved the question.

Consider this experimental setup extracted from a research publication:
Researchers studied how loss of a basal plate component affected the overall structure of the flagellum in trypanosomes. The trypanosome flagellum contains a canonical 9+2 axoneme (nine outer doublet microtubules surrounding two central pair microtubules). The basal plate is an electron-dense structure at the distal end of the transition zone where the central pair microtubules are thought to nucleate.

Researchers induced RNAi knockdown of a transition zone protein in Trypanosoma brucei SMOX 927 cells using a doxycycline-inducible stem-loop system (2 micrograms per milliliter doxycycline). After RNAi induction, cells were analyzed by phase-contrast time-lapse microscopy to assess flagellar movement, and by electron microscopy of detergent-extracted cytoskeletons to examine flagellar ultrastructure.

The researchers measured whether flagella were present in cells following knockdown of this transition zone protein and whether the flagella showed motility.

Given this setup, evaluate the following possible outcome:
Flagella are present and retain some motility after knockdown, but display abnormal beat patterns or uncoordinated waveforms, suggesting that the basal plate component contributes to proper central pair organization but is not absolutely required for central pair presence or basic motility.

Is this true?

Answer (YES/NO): NO